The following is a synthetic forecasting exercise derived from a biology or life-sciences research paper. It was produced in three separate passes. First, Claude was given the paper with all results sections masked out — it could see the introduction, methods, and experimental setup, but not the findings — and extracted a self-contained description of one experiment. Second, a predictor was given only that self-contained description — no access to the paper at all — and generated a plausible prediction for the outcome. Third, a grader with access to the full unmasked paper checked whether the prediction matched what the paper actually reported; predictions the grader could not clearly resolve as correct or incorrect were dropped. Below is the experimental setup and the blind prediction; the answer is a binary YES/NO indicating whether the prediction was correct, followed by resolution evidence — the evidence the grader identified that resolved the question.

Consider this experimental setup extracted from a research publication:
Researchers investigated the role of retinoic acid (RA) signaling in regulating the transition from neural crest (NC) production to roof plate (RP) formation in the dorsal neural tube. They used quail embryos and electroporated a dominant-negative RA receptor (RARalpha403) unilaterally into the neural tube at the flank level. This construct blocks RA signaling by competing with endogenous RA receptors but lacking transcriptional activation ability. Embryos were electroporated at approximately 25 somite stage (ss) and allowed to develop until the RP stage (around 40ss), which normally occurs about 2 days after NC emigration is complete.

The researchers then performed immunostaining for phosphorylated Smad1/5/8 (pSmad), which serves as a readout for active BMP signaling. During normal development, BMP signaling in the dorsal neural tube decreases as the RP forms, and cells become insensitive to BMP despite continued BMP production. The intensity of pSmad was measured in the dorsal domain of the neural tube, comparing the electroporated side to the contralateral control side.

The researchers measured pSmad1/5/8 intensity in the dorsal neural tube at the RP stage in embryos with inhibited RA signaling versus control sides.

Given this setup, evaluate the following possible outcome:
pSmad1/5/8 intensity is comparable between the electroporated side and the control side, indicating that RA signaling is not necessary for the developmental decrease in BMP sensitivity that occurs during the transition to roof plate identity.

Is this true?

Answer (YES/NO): NO